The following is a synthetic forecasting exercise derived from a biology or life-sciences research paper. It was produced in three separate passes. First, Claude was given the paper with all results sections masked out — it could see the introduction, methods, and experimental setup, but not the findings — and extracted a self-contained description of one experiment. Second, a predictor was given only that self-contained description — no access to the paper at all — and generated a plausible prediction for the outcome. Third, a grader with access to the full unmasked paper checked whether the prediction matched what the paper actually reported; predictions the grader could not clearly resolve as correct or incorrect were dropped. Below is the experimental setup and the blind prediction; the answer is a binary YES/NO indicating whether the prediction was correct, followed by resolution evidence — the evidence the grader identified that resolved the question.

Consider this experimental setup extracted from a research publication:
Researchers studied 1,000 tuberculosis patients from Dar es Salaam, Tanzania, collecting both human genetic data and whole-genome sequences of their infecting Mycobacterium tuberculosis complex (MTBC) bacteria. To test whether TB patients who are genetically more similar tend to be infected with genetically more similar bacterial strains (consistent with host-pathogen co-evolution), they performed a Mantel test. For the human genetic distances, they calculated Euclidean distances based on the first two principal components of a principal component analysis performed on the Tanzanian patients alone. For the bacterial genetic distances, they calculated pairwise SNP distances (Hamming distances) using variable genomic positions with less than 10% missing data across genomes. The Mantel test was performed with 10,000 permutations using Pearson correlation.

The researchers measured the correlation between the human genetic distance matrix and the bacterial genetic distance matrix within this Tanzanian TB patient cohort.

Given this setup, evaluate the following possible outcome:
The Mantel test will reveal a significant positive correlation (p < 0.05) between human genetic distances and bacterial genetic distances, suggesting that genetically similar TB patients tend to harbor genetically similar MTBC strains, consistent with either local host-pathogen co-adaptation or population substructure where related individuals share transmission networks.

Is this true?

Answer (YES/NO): NO